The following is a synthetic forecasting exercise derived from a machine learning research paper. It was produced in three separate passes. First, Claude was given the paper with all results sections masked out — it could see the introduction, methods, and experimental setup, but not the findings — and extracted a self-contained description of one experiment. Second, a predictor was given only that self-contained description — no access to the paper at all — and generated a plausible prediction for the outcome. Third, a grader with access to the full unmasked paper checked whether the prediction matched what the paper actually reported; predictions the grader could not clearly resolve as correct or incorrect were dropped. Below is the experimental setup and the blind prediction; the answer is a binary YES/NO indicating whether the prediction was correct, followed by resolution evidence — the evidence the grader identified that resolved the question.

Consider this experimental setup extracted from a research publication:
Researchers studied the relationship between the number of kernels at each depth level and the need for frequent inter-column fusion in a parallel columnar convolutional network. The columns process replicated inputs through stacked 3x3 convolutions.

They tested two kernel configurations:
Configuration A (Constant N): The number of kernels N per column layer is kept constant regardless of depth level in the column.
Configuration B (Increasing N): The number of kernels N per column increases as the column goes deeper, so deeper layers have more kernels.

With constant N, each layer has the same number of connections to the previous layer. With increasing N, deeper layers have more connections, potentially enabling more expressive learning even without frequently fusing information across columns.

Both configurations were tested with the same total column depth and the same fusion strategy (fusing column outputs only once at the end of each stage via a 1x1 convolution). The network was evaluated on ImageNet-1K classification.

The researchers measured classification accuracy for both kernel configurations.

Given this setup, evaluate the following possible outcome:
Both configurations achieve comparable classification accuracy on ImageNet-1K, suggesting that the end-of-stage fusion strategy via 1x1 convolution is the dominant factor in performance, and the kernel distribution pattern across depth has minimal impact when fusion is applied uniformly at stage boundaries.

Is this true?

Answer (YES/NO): NO